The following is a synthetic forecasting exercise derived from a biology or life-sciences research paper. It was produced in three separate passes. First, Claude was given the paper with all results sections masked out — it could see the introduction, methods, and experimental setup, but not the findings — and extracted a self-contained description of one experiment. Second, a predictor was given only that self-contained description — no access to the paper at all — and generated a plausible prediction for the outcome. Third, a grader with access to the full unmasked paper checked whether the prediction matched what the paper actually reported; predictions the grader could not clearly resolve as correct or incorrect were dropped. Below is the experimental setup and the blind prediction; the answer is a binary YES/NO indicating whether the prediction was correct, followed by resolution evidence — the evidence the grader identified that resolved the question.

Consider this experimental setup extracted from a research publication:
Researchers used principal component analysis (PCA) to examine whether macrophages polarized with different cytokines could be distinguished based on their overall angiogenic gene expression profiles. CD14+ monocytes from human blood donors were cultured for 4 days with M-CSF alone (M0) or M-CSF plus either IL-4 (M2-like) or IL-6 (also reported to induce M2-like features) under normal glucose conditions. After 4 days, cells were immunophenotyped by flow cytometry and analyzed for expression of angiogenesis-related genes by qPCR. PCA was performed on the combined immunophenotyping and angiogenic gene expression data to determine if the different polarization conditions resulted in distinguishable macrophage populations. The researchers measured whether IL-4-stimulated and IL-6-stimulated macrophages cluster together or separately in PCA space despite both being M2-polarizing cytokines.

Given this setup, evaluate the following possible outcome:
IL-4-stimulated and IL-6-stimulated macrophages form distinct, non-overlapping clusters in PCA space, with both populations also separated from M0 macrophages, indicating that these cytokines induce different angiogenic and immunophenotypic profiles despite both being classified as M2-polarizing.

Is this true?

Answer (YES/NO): YES